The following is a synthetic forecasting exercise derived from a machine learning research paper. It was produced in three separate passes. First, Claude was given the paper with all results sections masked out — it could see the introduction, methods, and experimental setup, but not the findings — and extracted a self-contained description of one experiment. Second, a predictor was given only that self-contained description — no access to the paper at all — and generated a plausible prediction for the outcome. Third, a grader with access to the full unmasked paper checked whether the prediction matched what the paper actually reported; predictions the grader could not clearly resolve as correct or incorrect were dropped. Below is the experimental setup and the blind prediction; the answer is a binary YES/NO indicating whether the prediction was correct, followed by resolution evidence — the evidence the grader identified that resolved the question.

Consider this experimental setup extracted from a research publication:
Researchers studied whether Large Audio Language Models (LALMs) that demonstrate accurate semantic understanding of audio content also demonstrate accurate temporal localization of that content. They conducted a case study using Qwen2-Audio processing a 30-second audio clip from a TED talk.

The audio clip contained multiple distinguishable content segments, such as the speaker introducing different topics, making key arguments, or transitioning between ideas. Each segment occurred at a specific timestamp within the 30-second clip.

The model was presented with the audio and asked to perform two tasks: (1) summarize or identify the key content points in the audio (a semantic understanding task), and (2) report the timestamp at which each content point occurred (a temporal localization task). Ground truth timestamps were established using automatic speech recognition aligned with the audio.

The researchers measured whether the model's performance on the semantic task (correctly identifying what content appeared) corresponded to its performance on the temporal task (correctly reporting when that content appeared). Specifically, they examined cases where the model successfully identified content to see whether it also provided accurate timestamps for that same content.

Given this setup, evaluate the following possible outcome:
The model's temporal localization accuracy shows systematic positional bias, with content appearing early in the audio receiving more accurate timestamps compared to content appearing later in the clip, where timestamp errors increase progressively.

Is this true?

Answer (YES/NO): NO